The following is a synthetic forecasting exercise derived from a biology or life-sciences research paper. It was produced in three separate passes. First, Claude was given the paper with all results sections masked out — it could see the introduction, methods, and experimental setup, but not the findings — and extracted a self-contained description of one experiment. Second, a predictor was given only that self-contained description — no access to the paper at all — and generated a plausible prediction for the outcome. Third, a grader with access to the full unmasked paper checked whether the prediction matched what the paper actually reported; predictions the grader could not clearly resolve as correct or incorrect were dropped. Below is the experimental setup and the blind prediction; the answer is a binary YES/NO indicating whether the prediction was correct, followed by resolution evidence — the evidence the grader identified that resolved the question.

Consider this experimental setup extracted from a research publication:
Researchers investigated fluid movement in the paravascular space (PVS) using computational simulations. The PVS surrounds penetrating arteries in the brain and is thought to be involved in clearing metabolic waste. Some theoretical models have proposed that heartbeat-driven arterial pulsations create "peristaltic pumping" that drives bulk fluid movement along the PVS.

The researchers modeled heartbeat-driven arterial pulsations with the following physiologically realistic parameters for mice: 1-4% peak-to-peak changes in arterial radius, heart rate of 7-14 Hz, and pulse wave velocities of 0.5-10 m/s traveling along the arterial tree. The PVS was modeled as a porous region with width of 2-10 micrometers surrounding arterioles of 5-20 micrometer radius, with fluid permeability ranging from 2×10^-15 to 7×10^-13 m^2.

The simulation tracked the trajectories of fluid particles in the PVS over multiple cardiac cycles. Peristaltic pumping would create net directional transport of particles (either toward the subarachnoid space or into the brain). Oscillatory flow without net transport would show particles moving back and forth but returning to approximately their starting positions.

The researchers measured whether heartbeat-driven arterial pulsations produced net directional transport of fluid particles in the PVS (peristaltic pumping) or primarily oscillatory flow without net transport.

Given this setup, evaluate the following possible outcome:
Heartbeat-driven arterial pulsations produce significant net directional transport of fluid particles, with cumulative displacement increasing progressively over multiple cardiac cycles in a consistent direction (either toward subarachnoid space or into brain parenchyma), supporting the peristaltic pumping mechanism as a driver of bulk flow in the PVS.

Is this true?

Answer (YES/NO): NO